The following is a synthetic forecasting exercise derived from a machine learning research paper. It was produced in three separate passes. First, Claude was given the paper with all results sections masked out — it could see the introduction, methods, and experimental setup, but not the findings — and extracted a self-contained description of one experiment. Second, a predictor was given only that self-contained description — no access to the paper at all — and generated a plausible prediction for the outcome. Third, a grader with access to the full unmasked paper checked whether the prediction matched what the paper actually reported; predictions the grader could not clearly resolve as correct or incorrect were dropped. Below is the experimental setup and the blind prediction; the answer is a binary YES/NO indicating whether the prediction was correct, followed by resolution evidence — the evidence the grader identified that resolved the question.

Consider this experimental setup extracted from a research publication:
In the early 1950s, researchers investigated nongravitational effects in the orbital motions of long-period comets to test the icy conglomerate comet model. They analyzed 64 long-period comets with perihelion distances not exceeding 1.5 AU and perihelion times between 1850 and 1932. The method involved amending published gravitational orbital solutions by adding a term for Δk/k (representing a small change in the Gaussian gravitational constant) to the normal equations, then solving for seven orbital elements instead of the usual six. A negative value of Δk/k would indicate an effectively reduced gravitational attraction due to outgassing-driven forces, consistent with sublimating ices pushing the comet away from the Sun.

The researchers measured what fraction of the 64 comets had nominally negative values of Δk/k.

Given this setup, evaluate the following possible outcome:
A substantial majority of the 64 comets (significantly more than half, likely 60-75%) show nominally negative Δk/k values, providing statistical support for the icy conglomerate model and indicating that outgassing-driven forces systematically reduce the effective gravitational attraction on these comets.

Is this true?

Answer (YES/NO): NO